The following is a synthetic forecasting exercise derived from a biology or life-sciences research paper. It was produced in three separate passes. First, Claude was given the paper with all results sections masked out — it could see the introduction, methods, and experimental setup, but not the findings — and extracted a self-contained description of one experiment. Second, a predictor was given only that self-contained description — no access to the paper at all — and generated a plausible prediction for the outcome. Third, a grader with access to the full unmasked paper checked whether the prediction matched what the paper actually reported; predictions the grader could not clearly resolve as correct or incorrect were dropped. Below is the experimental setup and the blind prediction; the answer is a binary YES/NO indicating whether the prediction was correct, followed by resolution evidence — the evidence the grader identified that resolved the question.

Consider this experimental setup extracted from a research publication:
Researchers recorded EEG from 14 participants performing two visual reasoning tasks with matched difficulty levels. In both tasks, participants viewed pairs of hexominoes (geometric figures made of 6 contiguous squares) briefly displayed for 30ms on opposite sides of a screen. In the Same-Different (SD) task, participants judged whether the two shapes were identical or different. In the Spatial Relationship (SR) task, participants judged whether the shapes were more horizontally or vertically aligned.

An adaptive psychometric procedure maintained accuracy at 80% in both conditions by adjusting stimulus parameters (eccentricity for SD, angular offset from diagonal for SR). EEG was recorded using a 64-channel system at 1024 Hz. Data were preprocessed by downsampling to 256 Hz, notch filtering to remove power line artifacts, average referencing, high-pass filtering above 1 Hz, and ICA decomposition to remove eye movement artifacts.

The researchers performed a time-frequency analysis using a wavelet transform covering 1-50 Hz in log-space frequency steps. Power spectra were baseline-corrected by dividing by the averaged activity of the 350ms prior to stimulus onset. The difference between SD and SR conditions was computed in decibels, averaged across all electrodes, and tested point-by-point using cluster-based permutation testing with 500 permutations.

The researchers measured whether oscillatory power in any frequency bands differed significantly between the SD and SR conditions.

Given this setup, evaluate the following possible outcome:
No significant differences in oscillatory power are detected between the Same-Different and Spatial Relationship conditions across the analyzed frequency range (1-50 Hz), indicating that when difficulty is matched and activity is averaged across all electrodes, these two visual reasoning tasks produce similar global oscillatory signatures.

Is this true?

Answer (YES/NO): NO